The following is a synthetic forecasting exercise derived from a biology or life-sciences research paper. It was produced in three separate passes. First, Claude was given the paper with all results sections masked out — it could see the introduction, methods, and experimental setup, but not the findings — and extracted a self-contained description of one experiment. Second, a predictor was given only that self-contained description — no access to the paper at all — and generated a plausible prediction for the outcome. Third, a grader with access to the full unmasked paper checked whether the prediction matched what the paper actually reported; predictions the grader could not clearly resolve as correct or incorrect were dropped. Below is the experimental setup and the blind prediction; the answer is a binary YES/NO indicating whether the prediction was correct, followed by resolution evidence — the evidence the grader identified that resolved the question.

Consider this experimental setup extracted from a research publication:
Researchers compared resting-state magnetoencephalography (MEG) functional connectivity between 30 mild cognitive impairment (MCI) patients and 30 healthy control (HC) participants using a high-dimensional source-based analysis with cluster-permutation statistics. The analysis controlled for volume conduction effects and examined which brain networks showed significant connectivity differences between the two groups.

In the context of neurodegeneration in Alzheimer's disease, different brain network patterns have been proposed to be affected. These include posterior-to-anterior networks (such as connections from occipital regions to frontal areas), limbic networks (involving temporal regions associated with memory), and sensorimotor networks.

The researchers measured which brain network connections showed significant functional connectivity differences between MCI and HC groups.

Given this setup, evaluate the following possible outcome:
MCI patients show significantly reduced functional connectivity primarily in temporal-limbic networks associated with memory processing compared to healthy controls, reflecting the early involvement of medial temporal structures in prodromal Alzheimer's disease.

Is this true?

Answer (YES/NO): NO